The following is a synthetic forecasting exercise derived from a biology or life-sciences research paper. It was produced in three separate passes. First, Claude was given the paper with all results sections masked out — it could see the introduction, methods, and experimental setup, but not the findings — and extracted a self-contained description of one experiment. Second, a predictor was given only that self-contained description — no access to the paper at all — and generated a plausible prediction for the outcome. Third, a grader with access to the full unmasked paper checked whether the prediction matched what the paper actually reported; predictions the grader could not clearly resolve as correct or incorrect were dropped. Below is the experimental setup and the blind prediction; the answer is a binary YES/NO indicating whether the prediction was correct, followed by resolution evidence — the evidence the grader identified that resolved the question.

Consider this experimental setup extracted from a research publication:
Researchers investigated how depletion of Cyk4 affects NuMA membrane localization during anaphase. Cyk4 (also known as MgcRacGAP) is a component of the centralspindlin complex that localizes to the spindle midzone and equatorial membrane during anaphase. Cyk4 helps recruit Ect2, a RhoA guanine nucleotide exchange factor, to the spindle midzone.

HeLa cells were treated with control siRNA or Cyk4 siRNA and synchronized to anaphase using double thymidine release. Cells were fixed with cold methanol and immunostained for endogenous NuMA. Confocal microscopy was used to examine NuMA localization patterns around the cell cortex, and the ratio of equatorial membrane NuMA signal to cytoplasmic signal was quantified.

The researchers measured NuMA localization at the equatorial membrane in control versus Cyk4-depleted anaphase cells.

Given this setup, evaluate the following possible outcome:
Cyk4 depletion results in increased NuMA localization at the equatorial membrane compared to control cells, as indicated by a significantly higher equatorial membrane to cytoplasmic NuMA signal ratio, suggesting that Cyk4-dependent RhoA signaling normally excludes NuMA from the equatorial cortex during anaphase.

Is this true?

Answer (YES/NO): YES